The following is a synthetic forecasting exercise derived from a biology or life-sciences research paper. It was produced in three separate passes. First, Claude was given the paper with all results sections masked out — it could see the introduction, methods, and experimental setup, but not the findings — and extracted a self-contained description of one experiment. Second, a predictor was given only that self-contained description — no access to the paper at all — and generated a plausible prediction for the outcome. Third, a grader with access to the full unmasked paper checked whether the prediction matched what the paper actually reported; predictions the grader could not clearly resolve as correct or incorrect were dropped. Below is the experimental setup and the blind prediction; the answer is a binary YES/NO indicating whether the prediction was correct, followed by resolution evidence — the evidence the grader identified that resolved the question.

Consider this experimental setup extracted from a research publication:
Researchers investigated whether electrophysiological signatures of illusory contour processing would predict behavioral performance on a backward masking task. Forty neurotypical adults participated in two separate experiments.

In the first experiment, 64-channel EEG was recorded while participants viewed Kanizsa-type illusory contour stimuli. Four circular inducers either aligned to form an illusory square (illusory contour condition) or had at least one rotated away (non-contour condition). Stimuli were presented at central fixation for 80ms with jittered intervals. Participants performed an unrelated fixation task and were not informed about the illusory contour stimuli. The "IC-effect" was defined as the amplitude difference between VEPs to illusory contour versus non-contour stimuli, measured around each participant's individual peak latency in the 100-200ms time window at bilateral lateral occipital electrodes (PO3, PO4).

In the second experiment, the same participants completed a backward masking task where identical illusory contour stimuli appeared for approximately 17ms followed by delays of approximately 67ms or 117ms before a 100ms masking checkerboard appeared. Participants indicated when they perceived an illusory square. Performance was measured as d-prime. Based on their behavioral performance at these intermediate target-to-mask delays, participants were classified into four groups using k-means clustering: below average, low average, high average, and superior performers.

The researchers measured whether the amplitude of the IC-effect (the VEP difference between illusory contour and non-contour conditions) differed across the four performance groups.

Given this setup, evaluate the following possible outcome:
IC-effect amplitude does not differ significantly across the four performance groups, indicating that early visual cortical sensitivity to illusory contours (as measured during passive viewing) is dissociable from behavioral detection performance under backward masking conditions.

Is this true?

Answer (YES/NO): NO